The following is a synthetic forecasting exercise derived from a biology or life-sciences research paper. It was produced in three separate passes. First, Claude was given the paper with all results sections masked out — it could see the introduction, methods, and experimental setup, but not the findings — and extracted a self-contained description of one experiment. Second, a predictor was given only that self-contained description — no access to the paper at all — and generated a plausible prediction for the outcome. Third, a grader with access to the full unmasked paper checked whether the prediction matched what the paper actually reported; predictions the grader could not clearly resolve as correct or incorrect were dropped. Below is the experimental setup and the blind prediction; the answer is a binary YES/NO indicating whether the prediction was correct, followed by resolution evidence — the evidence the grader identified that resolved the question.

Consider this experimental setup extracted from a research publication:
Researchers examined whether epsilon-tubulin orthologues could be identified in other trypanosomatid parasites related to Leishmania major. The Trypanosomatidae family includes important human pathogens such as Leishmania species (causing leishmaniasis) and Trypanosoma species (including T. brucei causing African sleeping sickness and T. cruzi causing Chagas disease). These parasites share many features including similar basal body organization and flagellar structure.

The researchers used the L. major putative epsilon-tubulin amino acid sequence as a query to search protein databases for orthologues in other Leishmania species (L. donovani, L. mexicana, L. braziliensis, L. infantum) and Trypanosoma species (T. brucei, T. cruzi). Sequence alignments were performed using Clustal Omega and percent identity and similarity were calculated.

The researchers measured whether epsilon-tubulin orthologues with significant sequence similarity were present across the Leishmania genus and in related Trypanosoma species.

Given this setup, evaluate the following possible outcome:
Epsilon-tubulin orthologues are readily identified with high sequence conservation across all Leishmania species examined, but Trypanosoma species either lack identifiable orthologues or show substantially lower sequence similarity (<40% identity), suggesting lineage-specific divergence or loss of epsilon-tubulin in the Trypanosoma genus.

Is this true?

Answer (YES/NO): NO